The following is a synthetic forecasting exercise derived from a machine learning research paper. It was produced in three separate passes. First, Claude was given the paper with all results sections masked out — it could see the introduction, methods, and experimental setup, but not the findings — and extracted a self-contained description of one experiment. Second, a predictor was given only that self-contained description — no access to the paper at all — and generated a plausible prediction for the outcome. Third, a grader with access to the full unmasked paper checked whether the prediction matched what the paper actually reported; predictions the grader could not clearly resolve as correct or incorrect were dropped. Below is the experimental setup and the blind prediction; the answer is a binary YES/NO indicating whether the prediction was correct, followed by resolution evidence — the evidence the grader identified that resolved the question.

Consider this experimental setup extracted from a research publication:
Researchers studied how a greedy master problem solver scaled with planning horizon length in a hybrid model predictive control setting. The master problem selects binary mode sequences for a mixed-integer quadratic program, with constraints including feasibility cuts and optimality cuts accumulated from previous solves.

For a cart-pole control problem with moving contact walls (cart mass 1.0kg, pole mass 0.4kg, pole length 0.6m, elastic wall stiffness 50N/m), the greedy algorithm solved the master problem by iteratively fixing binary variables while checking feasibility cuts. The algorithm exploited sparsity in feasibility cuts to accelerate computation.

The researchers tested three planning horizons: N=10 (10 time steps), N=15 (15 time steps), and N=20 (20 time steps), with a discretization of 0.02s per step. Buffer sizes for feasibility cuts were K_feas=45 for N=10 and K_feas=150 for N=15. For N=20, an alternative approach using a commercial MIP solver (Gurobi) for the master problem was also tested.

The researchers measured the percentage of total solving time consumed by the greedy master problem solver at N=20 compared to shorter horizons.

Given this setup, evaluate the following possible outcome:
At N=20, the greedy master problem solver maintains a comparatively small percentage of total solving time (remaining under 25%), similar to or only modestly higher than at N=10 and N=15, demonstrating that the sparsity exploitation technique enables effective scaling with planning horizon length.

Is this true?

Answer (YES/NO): NO